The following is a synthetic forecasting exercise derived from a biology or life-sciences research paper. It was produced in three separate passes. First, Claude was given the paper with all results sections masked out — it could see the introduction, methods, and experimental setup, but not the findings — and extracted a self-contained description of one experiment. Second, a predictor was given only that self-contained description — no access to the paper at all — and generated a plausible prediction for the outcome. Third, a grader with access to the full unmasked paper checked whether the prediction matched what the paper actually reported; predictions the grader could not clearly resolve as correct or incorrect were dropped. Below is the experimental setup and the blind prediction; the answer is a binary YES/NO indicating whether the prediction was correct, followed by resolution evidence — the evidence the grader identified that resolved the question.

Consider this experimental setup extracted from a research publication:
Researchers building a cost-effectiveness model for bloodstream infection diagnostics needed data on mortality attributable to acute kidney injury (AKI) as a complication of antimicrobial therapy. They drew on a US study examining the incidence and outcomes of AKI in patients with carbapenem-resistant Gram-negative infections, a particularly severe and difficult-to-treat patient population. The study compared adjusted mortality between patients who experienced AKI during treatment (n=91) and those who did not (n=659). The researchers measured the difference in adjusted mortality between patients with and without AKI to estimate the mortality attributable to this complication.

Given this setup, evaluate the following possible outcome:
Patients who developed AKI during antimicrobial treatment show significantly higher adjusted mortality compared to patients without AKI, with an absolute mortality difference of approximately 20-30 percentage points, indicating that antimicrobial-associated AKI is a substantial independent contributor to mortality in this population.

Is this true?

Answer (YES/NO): NO